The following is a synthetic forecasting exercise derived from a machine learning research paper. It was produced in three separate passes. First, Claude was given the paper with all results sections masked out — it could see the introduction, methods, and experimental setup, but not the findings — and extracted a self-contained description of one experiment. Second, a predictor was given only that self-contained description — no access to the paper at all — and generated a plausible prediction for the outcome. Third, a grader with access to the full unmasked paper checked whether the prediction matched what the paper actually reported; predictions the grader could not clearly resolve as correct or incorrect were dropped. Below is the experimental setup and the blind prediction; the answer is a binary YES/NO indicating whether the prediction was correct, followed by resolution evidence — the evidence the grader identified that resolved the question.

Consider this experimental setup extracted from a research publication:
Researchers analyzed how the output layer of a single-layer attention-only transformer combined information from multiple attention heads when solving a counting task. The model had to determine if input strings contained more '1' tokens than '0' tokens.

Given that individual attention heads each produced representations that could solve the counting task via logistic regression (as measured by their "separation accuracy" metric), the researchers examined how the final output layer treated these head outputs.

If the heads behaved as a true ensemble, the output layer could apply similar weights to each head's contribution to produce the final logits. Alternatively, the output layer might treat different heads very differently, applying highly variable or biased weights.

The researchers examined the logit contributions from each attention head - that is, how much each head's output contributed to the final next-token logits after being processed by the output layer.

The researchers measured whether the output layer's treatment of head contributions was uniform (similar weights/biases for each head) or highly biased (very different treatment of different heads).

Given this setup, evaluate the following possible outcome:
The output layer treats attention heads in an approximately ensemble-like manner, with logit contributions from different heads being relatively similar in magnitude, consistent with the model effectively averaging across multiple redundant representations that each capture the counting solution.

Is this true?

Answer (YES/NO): NO